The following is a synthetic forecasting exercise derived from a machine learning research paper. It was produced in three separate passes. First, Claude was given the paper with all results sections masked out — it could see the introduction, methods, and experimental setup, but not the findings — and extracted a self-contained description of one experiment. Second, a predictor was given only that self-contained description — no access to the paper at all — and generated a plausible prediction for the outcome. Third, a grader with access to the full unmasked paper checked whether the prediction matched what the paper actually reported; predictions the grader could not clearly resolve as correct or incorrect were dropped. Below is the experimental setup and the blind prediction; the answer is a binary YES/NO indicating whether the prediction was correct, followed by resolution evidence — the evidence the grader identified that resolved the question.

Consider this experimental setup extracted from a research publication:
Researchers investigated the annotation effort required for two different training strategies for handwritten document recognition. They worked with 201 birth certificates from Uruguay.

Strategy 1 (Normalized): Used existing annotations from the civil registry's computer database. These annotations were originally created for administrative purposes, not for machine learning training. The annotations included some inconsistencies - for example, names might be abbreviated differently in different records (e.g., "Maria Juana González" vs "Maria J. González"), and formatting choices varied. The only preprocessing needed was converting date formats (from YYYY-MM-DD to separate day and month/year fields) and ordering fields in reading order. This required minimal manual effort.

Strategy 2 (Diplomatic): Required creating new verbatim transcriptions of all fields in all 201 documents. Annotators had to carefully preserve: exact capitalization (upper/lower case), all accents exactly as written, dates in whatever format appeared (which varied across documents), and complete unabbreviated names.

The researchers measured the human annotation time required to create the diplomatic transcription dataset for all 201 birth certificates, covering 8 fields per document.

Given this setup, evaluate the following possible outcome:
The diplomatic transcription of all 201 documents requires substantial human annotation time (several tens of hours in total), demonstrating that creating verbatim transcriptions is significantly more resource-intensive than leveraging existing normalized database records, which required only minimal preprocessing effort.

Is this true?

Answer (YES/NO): NO